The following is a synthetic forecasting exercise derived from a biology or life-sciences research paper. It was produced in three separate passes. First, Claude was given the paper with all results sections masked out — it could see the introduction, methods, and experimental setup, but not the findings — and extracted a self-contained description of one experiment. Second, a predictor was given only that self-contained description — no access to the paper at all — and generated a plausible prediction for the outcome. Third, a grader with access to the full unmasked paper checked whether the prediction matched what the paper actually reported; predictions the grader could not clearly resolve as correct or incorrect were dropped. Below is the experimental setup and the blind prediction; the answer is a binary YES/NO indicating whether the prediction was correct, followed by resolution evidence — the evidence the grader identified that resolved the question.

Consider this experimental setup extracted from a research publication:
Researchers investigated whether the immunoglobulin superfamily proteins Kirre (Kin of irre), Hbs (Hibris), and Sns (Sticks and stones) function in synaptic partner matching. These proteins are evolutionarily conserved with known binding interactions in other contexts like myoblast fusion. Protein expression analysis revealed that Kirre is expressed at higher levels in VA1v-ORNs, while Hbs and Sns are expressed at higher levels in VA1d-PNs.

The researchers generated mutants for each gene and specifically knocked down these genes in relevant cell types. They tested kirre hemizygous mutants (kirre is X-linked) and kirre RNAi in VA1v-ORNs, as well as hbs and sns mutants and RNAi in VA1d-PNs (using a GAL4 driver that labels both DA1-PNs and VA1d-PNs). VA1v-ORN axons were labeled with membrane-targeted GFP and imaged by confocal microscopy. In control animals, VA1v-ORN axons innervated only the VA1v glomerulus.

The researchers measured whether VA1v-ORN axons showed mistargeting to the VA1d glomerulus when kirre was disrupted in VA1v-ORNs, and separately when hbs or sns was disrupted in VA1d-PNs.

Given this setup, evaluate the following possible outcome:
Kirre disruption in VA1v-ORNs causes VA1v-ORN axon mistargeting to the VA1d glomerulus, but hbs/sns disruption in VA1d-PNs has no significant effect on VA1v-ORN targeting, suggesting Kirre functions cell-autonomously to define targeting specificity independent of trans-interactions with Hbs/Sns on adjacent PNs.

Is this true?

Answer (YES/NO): NO